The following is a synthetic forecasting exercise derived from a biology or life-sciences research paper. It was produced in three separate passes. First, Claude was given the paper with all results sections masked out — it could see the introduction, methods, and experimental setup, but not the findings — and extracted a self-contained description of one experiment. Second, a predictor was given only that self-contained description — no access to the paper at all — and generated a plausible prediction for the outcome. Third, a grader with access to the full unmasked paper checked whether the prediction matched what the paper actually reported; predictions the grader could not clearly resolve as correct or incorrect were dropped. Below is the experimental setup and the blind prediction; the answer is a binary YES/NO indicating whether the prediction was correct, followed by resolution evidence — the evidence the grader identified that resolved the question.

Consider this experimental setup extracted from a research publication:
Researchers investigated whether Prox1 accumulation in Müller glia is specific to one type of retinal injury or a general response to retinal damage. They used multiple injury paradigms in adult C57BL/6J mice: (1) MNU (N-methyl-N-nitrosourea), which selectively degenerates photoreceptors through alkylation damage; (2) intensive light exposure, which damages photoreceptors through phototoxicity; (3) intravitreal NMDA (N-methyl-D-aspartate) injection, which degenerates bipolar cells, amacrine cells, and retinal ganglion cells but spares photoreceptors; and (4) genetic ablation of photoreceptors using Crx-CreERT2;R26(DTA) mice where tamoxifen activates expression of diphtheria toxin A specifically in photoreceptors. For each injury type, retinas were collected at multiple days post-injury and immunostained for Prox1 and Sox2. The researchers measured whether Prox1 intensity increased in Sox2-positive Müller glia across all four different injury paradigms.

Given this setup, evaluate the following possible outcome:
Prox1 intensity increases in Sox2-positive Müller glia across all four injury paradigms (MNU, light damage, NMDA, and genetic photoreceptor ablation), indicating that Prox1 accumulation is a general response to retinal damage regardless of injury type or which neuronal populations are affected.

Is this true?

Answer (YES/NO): YES